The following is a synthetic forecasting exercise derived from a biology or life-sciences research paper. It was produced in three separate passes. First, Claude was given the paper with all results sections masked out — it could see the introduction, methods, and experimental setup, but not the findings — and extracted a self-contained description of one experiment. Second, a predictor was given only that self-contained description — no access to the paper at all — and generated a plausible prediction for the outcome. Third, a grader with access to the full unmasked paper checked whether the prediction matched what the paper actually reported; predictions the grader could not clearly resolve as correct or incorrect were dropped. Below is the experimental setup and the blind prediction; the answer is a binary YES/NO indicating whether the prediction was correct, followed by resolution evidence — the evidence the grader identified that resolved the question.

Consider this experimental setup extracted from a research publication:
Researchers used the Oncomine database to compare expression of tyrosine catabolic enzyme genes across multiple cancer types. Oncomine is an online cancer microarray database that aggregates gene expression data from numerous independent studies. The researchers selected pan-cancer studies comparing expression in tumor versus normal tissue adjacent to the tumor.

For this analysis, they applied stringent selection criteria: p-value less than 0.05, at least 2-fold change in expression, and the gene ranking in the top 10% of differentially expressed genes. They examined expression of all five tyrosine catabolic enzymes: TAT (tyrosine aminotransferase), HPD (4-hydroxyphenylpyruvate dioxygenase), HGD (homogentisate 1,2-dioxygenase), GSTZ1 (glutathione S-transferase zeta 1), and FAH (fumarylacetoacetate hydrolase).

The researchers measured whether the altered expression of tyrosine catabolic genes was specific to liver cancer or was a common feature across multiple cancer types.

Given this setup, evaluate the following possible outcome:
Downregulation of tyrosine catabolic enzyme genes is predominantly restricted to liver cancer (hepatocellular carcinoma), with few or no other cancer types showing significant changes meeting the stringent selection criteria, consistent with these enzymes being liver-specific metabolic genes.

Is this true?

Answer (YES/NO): NO